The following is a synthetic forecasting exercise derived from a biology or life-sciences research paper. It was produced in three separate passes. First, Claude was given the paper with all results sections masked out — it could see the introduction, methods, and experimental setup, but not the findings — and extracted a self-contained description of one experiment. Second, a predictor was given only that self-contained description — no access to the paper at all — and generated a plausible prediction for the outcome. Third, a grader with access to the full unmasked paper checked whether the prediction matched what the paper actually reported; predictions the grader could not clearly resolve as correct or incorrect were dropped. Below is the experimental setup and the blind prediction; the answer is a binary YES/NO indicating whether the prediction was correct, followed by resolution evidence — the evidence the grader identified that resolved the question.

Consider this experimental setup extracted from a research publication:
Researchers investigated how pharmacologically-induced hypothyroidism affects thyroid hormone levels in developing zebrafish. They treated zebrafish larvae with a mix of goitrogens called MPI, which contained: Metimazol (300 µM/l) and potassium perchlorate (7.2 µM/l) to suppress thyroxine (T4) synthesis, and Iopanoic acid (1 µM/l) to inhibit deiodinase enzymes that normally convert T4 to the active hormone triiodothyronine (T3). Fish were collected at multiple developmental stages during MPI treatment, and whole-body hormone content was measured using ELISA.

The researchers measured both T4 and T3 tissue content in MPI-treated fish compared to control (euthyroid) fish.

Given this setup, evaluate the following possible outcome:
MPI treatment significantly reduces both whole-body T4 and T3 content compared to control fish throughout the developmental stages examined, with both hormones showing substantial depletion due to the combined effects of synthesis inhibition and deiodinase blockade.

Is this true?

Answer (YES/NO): NO